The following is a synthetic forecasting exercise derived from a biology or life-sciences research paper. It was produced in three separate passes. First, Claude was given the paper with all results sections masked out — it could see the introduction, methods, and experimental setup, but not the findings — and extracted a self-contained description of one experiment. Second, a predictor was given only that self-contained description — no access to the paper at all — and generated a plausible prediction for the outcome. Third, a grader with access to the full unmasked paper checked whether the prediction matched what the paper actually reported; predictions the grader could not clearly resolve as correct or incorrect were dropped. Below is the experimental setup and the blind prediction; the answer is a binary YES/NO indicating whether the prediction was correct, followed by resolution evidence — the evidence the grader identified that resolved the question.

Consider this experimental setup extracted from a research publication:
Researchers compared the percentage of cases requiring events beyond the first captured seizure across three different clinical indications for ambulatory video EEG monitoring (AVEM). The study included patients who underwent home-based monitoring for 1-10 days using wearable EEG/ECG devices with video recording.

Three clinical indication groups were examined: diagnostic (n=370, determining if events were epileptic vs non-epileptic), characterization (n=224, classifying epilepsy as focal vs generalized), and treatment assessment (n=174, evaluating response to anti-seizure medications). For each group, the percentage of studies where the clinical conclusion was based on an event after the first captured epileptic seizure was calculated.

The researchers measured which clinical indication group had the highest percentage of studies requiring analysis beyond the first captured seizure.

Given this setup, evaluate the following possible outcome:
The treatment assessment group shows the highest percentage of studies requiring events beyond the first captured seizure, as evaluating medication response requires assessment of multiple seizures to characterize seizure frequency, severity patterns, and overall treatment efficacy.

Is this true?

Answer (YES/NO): NO